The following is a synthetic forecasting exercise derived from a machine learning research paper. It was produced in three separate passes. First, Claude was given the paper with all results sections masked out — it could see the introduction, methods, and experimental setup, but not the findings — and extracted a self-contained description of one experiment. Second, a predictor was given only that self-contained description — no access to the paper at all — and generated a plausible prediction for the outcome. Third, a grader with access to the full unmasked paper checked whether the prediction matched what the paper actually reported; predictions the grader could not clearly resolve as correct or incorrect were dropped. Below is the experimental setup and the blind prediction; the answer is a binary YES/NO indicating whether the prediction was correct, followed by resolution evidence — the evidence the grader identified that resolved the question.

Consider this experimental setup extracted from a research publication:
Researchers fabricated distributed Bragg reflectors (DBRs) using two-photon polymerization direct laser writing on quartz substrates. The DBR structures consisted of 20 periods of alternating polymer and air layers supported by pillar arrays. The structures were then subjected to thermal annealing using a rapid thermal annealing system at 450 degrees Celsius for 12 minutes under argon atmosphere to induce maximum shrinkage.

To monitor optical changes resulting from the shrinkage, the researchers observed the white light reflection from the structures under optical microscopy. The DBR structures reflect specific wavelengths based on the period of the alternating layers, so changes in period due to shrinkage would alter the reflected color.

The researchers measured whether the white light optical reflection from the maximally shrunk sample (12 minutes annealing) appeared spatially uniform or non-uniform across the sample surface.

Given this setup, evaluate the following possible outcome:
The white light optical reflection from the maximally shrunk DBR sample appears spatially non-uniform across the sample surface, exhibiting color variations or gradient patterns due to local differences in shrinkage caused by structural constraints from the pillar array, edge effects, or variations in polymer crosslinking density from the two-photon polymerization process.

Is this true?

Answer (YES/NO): YES